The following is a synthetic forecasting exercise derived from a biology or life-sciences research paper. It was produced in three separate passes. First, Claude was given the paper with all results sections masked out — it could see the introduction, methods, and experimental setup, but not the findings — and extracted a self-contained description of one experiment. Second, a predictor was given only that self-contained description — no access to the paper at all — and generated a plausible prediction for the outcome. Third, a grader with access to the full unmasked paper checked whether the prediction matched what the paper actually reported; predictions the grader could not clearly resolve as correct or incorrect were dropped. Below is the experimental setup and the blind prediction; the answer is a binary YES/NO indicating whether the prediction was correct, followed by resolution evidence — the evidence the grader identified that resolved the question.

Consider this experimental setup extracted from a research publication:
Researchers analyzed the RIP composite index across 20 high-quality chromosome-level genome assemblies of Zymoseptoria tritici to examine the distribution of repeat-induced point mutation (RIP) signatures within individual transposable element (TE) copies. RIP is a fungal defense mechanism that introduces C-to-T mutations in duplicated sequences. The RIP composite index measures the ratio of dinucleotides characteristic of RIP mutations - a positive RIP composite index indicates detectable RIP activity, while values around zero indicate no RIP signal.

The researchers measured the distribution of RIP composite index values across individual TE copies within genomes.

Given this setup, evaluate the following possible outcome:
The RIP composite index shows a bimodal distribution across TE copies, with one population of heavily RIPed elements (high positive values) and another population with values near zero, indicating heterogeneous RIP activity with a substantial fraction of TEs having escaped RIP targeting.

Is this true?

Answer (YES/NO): YES